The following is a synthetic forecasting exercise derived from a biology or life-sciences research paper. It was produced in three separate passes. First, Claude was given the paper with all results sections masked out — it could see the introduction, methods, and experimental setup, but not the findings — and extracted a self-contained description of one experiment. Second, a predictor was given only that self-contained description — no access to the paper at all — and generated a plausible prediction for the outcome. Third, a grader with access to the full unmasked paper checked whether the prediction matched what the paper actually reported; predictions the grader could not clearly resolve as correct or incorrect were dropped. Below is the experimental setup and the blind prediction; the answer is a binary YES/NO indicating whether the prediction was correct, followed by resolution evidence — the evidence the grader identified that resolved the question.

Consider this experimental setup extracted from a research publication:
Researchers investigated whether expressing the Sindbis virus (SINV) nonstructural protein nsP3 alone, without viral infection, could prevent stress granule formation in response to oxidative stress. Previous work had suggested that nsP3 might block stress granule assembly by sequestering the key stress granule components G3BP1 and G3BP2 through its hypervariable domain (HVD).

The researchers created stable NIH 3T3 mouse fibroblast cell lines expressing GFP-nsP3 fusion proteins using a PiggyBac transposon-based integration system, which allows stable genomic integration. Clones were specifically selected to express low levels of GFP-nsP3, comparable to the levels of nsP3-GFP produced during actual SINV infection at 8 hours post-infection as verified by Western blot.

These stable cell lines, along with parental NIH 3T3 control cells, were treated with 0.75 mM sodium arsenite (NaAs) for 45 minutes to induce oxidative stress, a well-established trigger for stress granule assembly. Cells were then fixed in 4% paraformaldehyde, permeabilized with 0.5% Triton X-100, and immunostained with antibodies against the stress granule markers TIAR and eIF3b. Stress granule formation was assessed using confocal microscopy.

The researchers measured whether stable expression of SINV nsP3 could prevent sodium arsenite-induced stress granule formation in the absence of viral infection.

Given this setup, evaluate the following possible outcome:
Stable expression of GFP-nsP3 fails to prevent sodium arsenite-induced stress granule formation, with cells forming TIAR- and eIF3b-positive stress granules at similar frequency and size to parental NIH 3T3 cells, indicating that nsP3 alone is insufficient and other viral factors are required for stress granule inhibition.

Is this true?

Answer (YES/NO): YES